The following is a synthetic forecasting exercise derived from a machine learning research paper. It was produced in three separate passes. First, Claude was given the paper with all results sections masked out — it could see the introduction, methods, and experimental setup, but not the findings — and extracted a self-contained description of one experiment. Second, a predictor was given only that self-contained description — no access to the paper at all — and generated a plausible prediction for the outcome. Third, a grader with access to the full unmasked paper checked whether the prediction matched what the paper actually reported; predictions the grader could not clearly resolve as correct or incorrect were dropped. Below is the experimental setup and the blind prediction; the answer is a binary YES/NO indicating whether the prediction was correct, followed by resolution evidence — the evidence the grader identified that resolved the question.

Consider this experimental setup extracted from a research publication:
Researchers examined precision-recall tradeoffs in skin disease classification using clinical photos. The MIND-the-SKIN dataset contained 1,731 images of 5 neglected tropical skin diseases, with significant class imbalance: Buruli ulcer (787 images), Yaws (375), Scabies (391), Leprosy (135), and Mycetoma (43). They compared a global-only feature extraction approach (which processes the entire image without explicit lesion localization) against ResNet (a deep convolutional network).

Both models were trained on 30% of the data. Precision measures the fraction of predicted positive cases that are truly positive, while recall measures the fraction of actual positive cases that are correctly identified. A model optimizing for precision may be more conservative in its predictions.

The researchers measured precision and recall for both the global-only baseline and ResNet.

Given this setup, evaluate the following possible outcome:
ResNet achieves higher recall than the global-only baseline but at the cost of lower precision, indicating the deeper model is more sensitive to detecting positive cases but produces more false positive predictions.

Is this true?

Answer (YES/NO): YES